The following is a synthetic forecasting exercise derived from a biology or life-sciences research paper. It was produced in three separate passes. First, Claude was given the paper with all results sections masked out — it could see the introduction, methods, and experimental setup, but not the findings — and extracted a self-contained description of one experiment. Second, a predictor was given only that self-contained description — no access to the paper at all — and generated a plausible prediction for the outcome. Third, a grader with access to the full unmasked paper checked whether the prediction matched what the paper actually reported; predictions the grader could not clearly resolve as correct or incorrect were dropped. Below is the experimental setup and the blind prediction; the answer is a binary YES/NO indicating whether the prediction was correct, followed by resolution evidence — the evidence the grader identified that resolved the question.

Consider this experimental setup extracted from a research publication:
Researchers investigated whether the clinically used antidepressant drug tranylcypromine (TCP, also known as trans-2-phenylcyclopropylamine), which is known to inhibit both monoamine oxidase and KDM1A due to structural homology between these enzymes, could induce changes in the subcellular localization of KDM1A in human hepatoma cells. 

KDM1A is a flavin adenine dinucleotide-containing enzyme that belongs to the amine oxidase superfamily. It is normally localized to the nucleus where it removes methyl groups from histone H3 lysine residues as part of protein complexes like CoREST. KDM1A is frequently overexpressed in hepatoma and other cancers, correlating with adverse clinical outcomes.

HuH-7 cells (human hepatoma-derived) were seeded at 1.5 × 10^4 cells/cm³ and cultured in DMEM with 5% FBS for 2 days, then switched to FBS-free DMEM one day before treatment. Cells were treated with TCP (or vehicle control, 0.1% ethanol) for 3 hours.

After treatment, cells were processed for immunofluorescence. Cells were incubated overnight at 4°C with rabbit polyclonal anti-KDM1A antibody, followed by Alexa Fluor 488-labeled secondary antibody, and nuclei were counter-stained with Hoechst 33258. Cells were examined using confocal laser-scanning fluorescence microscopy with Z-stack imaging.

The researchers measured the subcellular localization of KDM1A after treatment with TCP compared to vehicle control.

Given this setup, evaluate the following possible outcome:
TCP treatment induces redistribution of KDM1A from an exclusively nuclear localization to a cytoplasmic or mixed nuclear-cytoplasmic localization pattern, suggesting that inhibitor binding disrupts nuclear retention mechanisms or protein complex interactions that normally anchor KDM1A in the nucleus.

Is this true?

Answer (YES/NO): YES